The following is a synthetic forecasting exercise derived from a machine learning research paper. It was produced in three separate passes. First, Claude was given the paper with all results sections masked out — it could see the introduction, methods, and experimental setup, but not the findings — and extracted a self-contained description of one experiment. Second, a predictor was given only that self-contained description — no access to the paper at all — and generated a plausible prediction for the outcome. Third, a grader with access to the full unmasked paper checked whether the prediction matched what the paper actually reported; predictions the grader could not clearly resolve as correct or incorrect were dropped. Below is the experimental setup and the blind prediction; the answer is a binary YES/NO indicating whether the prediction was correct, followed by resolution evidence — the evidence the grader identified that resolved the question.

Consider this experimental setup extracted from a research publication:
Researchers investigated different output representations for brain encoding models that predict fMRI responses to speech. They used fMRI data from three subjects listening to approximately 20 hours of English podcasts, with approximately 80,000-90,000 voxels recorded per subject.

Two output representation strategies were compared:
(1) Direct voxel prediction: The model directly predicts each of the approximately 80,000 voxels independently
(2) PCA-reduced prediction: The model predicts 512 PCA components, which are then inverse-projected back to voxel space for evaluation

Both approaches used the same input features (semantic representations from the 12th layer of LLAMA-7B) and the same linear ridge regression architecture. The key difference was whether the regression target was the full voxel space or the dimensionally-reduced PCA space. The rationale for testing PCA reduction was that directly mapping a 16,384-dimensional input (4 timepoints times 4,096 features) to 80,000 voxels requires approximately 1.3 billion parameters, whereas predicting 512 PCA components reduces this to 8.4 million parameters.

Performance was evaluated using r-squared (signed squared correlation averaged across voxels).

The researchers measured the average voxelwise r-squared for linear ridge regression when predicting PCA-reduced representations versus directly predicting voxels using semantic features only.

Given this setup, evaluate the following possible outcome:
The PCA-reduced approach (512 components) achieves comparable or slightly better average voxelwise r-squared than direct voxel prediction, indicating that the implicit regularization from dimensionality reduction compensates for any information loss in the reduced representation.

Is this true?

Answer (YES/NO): NO